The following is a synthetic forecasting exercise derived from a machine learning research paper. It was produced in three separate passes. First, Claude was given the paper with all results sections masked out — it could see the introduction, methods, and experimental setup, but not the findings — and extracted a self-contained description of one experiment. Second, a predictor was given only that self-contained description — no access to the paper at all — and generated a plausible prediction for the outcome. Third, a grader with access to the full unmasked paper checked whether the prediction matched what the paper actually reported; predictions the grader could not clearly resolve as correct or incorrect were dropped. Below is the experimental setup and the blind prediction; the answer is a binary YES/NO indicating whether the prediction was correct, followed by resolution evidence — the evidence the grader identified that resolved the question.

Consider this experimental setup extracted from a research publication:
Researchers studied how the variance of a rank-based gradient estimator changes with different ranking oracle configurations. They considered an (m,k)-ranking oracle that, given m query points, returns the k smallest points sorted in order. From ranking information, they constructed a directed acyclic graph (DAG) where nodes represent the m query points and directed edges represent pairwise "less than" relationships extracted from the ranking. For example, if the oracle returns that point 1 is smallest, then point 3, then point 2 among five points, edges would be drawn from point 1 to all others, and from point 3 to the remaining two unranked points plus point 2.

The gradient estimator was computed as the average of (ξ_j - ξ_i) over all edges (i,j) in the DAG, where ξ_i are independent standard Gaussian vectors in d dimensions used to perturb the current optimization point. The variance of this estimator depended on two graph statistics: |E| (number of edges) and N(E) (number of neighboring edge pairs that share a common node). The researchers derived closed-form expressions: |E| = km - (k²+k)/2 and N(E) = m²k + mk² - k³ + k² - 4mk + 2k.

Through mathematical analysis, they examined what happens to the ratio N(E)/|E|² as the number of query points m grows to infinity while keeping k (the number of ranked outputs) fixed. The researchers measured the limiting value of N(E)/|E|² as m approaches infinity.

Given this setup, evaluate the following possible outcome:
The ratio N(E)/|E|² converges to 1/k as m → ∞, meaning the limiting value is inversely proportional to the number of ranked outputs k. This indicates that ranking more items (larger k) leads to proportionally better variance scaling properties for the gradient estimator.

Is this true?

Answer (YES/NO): YES